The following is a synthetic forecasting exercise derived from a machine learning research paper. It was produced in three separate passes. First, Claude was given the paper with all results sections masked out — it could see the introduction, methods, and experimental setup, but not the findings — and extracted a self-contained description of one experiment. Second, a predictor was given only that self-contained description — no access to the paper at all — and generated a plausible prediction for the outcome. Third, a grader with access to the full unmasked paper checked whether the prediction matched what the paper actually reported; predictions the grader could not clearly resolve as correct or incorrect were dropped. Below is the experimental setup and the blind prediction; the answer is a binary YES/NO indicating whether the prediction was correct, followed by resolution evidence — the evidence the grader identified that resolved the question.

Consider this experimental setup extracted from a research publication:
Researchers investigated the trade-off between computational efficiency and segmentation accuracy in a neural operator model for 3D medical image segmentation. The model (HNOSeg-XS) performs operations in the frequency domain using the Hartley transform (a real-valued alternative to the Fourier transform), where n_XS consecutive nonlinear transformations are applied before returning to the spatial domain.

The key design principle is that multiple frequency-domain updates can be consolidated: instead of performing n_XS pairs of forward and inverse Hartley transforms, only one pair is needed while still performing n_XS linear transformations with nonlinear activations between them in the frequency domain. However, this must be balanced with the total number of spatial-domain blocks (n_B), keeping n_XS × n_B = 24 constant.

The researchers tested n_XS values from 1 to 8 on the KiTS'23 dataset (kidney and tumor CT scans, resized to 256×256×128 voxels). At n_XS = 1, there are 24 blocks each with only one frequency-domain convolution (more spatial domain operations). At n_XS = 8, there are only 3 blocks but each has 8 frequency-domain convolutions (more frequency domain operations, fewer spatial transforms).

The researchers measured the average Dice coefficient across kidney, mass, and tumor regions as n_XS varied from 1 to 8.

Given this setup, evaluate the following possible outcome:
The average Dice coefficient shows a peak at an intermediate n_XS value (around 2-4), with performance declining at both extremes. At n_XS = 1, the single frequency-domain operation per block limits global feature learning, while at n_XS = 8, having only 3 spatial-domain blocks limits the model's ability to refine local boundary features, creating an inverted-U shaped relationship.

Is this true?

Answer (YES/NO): NO